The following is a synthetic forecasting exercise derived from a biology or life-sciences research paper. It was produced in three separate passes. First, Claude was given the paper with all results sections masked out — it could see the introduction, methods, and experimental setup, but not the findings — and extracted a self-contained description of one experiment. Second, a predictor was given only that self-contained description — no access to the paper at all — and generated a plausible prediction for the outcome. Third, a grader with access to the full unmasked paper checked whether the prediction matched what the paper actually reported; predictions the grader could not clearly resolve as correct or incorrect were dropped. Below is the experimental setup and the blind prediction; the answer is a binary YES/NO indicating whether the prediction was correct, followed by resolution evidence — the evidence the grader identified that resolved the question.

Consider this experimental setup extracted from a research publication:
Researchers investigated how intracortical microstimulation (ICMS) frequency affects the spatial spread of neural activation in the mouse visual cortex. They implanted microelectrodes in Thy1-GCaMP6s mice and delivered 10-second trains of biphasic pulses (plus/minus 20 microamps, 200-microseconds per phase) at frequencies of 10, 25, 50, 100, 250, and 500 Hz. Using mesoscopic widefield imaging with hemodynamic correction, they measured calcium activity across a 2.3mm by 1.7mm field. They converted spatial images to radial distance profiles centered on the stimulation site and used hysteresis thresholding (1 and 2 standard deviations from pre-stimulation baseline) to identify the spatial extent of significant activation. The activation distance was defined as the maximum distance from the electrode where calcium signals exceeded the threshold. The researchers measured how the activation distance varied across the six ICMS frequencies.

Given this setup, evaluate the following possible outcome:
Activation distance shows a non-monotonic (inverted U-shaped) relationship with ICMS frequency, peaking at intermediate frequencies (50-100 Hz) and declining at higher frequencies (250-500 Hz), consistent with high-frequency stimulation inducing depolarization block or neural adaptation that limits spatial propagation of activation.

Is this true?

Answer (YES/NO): NO